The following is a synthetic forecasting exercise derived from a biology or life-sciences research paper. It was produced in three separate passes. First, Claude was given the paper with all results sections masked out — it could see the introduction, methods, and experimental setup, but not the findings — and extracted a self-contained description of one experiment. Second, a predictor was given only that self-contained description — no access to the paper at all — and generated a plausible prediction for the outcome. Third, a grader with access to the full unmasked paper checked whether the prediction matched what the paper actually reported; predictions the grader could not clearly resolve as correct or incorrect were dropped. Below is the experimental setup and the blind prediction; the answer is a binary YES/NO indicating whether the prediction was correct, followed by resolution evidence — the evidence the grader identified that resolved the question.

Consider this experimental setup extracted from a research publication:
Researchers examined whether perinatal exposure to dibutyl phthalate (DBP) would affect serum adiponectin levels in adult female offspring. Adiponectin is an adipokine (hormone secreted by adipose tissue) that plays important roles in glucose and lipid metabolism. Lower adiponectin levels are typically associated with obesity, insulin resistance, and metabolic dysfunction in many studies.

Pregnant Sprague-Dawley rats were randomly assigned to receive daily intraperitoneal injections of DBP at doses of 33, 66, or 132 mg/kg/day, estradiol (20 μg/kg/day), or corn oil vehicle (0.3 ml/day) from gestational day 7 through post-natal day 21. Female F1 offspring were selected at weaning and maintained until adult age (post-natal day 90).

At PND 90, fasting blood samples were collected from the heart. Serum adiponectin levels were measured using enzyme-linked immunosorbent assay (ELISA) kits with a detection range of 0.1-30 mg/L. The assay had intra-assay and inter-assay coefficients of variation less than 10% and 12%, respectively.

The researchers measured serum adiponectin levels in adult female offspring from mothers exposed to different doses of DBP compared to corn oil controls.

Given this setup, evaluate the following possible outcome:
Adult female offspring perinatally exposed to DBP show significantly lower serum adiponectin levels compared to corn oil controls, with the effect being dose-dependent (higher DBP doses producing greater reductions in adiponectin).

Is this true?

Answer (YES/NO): NO